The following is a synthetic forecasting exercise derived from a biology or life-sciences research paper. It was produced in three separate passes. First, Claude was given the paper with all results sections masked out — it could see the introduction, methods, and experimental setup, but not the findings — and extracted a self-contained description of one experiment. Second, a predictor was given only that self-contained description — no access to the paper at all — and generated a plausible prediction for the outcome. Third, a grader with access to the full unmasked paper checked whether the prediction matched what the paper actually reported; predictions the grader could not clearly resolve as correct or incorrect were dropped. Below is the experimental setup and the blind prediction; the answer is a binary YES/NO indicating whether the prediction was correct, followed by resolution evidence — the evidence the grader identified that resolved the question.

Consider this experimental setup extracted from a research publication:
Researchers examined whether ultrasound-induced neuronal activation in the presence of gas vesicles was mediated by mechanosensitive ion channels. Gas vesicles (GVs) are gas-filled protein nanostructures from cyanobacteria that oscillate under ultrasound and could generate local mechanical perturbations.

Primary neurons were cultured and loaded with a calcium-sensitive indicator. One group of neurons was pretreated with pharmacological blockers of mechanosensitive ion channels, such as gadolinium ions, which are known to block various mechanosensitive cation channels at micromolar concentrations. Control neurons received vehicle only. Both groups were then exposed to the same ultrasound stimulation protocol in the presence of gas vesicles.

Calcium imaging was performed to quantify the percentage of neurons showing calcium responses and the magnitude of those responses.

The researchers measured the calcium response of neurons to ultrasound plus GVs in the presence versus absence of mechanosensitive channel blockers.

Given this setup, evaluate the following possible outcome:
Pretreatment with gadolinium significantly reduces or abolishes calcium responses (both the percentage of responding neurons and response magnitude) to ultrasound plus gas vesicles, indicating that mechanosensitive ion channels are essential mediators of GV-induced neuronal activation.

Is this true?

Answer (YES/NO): NO